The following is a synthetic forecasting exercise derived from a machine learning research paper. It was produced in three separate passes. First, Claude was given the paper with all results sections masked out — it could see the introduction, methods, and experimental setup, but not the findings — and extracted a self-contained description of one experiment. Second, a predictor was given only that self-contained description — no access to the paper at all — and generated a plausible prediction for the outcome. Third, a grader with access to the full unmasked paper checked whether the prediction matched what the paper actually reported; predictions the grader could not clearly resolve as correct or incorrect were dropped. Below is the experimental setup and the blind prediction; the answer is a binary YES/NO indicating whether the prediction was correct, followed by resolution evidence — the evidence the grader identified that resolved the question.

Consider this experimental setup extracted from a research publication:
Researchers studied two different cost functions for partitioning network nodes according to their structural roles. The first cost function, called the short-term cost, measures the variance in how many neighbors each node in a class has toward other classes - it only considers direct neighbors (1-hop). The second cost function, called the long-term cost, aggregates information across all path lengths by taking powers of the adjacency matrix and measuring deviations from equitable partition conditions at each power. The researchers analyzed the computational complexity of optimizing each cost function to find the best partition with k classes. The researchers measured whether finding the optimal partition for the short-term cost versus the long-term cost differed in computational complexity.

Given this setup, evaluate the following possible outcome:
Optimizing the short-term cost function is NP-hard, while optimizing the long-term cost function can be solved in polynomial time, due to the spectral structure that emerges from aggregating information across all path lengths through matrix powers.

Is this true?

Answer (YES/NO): YES